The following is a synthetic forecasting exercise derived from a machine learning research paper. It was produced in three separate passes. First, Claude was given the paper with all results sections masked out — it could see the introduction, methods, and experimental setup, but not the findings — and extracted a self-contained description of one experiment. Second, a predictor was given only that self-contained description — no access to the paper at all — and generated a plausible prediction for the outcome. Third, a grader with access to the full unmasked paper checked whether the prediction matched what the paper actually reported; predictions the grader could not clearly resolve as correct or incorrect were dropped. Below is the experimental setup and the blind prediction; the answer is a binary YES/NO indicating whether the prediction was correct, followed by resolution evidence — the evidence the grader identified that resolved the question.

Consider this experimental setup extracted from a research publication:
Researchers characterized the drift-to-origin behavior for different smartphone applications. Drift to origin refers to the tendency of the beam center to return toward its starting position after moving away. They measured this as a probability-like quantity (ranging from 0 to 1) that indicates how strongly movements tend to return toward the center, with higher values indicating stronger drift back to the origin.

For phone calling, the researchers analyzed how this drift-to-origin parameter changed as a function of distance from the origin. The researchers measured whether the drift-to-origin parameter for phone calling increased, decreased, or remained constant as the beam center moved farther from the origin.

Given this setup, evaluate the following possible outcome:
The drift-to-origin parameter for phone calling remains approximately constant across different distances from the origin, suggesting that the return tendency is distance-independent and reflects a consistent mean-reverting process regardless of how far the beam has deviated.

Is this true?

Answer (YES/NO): NO